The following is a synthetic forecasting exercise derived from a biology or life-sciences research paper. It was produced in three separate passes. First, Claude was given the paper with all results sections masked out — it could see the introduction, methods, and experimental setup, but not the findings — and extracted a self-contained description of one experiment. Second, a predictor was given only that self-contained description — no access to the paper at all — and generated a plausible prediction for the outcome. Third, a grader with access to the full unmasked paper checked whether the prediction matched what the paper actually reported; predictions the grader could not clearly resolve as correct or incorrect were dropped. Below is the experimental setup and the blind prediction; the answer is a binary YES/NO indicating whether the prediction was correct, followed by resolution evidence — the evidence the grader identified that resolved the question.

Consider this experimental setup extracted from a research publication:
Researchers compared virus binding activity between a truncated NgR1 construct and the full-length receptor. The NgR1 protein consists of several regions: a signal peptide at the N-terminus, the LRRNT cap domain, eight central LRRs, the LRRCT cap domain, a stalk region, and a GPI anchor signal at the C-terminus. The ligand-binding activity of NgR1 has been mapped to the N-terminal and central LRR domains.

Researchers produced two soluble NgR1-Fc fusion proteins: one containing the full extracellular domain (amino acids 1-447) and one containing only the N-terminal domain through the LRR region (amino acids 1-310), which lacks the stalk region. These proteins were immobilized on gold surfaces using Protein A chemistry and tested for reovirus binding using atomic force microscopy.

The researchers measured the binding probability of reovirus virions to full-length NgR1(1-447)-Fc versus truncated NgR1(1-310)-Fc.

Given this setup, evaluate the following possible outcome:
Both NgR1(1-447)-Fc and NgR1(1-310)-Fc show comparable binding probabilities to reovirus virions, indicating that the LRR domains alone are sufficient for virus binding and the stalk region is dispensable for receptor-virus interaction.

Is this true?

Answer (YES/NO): YES